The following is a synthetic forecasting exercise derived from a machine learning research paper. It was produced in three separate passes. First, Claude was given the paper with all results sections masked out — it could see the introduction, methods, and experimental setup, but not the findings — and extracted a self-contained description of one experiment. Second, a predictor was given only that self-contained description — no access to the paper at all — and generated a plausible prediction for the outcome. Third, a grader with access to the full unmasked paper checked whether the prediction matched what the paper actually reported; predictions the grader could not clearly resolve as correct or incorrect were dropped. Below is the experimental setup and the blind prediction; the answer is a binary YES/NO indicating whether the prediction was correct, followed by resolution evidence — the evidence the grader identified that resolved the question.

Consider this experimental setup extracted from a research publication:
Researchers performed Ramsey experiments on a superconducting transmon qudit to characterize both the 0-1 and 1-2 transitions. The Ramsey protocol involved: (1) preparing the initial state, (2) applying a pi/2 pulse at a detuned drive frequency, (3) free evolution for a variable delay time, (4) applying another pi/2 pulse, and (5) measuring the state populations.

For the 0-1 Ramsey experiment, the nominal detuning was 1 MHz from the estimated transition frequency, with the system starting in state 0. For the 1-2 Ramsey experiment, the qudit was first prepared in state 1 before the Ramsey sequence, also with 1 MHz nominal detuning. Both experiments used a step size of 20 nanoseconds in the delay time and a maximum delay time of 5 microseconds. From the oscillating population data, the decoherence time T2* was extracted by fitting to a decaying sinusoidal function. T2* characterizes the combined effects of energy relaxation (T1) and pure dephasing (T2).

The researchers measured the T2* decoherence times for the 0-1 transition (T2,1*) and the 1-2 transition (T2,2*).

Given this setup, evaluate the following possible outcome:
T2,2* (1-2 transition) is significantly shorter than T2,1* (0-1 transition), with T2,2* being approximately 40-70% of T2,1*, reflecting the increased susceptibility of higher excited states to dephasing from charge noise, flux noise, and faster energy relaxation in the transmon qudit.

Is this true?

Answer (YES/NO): NO